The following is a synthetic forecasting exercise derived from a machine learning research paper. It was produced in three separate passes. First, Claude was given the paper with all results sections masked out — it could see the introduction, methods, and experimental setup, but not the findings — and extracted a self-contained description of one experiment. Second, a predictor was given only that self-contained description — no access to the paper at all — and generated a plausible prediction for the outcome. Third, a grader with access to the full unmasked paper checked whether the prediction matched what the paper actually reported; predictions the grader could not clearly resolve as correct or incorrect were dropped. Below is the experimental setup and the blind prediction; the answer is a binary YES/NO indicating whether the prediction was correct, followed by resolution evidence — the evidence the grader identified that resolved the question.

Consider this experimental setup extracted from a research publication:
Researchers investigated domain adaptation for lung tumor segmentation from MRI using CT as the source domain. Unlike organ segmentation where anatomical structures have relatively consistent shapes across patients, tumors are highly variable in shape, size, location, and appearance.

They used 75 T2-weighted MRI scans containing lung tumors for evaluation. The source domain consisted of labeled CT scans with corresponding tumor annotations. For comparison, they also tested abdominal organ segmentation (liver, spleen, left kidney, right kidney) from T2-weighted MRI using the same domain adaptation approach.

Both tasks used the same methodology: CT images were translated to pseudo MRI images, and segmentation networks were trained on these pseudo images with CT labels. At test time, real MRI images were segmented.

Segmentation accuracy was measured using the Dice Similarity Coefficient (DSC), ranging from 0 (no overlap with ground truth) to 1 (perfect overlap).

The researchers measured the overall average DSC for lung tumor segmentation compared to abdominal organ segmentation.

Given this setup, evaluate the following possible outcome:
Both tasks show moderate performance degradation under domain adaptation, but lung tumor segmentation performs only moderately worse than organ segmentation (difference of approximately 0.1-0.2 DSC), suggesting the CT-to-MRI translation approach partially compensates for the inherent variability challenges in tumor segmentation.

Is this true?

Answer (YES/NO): NO